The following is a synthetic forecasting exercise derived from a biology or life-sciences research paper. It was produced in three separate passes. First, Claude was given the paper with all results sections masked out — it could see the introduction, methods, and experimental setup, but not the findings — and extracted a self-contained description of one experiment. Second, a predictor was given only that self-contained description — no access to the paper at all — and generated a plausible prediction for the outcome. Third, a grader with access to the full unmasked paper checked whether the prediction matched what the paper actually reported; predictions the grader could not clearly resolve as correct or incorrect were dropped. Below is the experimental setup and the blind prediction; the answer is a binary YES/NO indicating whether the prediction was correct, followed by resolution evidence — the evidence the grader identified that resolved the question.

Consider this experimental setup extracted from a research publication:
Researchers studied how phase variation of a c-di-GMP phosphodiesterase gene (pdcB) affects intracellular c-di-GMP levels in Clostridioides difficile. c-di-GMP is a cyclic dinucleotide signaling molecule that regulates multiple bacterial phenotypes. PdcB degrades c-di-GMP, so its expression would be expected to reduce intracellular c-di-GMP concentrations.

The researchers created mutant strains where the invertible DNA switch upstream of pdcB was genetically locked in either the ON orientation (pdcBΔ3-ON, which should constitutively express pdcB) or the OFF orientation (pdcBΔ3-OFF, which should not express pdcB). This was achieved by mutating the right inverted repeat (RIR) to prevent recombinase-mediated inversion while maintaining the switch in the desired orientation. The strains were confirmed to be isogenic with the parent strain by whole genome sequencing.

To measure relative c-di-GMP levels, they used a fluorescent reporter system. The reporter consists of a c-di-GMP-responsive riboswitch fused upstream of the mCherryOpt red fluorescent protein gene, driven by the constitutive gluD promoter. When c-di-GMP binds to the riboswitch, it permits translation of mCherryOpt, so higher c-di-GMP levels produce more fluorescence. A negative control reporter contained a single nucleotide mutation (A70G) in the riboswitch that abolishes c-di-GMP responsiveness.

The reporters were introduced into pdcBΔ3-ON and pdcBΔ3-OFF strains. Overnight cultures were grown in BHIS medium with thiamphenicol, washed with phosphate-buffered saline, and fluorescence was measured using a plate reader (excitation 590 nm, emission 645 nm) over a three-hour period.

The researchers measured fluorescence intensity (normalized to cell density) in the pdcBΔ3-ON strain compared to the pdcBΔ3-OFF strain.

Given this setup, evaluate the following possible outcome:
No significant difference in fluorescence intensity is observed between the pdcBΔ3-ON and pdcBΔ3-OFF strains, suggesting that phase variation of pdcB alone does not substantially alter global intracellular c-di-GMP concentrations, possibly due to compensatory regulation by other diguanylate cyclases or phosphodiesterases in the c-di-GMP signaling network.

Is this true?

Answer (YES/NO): NO